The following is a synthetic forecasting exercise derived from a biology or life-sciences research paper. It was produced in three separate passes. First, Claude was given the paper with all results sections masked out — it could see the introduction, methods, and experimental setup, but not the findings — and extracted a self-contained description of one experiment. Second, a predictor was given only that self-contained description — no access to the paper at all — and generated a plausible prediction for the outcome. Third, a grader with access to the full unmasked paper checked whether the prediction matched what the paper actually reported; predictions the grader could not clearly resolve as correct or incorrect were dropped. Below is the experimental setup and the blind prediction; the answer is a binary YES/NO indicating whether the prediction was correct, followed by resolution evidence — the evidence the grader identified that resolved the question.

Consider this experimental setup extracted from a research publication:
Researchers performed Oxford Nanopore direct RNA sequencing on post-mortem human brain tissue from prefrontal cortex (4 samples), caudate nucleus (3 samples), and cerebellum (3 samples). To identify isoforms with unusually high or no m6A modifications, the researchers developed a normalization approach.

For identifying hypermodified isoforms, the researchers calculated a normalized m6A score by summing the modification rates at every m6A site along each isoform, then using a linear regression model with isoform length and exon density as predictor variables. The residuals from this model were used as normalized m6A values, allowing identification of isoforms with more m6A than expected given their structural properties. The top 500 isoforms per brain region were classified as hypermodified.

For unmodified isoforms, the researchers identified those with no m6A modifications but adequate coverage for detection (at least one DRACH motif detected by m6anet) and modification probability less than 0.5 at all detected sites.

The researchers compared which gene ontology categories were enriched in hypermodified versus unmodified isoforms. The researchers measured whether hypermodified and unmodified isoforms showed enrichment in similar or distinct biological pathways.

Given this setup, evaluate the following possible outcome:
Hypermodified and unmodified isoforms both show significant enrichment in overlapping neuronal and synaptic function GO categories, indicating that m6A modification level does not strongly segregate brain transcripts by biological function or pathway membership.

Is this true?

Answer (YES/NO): NO